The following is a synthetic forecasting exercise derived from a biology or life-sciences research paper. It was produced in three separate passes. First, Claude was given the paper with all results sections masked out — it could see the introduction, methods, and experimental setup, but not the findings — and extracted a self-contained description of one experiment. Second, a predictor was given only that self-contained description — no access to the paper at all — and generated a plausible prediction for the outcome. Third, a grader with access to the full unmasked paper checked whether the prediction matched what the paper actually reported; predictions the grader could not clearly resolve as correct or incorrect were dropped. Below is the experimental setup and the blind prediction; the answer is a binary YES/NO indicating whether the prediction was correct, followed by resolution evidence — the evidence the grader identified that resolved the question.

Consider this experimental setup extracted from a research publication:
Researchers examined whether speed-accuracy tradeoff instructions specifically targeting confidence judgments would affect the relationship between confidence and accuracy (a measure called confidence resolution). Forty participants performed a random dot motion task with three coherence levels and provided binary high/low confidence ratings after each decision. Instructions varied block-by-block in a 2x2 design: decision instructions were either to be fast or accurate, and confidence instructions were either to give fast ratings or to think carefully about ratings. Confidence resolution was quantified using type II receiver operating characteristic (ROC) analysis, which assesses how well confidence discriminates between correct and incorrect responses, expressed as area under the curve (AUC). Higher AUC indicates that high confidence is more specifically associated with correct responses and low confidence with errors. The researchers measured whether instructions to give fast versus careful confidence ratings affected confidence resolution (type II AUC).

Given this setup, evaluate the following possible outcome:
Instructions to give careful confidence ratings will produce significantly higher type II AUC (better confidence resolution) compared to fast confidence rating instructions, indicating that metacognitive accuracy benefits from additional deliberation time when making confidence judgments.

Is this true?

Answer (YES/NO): YES